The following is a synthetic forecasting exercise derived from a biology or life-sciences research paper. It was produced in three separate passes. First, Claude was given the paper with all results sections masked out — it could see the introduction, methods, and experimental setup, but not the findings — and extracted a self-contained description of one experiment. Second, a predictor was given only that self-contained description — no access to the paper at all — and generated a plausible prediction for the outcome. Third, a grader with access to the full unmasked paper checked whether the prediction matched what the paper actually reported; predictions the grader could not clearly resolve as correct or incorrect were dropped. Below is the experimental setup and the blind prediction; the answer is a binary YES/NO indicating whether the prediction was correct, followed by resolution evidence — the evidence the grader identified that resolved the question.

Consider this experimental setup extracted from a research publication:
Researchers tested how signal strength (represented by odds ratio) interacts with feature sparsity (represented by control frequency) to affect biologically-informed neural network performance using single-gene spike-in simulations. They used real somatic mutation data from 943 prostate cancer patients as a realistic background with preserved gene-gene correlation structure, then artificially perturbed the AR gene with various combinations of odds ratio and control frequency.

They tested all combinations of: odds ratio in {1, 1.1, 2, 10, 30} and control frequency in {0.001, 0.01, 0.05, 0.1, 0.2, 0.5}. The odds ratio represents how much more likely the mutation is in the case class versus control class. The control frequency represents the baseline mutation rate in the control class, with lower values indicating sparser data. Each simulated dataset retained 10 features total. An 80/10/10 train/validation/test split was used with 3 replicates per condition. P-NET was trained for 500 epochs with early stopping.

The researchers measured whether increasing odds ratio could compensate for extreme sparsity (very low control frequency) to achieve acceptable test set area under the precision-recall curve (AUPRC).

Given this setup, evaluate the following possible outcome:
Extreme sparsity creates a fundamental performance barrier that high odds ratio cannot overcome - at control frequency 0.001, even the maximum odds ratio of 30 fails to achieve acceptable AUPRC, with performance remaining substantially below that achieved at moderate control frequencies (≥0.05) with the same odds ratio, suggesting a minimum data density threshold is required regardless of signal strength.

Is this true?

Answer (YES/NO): YES